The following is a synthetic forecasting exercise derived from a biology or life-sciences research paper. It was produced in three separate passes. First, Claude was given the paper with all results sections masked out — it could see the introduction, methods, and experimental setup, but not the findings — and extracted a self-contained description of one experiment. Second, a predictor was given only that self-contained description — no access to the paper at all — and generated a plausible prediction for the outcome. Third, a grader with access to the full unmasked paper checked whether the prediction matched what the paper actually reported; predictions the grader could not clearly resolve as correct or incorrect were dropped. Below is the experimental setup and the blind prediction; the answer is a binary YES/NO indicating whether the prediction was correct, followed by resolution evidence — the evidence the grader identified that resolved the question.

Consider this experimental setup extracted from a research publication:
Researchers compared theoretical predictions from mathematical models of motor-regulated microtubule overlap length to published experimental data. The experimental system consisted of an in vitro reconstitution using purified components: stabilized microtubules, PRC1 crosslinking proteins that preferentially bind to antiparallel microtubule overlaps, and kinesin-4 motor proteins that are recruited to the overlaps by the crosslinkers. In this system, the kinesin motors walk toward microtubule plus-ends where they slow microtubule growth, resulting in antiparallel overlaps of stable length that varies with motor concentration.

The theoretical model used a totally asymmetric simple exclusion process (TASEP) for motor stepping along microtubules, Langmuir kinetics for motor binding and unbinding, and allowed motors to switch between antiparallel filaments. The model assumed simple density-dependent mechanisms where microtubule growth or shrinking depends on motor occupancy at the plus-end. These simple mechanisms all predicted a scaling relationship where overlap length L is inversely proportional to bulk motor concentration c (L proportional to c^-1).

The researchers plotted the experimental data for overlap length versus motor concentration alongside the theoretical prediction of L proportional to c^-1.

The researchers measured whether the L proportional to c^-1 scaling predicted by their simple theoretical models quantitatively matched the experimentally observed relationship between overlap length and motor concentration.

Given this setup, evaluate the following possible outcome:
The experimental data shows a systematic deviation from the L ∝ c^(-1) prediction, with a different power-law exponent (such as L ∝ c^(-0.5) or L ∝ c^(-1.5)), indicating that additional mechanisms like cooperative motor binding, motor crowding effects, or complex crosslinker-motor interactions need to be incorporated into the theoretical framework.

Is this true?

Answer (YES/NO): NO